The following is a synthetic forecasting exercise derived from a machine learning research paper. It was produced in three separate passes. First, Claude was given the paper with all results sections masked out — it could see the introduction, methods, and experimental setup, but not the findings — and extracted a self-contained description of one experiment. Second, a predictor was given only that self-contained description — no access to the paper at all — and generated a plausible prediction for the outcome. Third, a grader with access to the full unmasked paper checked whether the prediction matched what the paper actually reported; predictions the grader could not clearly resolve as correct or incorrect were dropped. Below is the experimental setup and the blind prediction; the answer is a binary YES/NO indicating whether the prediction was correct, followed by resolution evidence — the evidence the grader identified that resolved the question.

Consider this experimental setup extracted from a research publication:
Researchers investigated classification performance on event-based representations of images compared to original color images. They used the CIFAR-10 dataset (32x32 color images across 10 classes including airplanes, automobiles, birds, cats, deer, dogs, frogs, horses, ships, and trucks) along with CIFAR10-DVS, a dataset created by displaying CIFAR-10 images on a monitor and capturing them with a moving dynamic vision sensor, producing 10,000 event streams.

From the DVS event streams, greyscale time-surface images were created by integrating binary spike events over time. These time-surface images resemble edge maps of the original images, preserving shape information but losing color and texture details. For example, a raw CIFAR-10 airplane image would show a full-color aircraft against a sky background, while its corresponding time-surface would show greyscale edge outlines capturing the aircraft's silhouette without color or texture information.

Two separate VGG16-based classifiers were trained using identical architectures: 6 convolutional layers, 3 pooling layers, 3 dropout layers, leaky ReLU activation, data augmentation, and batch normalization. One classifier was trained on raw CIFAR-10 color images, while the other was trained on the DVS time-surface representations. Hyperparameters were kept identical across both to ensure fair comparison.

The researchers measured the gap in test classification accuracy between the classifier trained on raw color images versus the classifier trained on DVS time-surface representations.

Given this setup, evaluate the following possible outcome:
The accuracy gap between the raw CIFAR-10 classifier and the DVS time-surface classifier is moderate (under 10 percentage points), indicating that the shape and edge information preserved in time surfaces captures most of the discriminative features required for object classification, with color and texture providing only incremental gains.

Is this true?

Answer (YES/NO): NO